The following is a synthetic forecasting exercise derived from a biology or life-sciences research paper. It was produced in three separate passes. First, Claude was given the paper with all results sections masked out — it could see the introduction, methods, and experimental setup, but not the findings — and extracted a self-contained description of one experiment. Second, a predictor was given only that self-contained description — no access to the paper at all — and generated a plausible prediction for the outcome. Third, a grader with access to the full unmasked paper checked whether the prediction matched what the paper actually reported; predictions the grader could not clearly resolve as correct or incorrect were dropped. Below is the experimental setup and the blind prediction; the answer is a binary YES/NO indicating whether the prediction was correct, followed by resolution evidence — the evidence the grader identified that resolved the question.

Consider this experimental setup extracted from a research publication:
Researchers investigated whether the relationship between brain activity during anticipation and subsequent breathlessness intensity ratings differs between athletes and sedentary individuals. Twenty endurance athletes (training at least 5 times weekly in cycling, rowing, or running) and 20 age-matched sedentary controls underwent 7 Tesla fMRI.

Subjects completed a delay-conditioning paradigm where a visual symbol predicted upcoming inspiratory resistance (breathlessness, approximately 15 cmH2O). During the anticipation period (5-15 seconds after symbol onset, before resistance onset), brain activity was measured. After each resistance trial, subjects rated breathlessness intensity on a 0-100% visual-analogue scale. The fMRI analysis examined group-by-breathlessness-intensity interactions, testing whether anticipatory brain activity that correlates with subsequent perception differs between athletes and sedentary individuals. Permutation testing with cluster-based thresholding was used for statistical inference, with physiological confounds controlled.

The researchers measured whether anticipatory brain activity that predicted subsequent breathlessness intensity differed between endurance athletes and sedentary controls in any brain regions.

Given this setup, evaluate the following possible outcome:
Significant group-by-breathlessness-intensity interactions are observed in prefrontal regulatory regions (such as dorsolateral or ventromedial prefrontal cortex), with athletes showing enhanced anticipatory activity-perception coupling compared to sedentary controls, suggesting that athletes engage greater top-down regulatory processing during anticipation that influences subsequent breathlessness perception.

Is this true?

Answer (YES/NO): NO